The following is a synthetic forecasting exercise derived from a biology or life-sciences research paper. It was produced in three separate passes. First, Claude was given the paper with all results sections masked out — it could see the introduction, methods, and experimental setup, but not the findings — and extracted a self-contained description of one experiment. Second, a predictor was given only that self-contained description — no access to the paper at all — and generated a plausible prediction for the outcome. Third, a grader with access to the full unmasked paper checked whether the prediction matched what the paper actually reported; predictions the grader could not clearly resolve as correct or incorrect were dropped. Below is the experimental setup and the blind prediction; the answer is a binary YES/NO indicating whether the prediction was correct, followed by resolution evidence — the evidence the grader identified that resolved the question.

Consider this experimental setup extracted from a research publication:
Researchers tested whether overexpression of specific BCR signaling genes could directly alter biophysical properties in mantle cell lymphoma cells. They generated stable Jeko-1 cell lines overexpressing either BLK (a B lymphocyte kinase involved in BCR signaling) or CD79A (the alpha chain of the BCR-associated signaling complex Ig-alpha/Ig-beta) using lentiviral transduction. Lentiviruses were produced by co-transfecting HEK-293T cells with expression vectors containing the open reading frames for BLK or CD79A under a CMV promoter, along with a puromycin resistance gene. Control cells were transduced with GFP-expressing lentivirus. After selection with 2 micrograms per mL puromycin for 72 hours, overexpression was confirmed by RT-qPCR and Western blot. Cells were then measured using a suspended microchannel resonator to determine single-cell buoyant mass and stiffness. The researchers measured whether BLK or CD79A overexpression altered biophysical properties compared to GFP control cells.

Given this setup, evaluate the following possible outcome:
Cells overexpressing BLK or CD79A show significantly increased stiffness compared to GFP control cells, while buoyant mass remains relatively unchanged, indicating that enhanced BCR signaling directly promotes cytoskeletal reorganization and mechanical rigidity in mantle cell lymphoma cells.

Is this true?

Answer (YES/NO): NO